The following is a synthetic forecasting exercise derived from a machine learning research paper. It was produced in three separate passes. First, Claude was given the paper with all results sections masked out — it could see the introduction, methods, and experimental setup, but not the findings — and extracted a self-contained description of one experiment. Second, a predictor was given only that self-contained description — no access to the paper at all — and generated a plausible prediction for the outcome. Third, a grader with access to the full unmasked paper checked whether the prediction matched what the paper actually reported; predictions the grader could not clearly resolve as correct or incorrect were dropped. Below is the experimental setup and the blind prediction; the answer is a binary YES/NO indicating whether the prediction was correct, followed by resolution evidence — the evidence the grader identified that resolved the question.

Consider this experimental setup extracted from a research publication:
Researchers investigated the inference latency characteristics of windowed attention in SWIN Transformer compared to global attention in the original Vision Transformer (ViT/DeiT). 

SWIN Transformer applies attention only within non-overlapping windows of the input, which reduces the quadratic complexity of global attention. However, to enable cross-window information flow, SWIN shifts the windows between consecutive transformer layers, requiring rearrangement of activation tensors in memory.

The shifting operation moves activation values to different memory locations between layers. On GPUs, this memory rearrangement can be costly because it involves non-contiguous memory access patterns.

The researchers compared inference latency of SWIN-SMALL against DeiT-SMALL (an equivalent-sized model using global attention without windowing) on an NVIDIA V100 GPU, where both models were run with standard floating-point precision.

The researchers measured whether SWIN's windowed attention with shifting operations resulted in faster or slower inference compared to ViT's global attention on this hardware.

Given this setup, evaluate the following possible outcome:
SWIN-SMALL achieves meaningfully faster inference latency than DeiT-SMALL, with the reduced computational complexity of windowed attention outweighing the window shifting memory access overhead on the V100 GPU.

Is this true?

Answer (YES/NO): NO